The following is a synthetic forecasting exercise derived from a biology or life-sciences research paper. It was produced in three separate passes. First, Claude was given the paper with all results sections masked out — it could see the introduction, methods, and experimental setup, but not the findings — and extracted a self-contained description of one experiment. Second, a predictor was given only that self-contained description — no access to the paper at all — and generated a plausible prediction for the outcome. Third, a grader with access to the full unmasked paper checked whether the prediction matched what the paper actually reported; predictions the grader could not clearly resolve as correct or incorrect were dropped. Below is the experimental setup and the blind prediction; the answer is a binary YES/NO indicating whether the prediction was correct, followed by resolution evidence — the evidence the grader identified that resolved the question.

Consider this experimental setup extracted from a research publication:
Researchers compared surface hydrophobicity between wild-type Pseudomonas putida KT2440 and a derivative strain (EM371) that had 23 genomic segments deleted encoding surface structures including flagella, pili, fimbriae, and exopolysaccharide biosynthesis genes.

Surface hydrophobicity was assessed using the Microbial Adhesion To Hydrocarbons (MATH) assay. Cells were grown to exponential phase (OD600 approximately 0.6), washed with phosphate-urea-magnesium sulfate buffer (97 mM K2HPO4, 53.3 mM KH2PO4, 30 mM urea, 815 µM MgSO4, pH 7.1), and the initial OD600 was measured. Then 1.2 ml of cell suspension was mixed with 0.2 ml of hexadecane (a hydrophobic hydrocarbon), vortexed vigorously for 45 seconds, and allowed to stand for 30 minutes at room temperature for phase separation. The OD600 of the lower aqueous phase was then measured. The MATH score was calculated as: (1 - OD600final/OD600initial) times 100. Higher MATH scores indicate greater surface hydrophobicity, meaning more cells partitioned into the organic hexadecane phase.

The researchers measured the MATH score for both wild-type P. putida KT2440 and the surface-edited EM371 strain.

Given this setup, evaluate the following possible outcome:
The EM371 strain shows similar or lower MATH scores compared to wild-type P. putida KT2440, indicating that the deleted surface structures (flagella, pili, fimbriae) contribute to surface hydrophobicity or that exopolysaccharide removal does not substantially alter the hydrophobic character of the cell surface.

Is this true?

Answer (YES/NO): YES